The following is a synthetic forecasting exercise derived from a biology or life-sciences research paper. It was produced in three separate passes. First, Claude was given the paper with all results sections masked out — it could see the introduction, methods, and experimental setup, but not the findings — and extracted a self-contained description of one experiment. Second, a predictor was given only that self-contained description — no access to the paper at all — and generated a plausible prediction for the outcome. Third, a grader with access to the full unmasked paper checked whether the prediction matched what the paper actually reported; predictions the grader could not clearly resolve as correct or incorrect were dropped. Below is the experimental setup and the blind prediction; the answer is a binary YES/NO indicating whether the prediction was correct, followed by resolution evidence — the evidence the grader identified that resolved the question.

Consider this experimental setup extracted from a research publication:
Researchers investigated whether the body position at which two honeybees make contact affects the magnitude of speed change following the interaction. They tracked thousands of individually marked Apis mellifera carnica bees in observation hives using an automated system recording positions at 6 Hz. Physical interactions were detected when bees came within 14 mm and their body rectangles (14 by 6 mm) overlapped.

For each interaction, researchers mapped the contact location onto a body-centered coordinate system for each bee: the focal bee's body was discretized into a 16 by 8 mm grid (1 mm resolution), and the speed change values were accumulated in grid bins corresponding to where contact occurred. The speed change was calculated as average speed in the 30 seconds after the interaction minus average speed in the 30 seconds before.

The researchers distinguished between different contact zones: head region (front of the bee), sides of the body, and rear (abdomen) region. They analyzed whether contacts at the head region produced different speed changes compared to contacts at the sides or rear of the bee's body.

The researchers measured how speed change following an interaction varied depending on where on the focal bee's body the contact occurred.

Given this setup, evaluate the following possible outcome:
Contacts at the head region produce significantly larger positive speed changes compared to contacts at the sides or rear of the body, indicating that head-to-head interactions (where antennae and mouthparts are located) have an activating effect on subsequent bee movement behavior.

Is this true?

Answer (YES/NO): NO